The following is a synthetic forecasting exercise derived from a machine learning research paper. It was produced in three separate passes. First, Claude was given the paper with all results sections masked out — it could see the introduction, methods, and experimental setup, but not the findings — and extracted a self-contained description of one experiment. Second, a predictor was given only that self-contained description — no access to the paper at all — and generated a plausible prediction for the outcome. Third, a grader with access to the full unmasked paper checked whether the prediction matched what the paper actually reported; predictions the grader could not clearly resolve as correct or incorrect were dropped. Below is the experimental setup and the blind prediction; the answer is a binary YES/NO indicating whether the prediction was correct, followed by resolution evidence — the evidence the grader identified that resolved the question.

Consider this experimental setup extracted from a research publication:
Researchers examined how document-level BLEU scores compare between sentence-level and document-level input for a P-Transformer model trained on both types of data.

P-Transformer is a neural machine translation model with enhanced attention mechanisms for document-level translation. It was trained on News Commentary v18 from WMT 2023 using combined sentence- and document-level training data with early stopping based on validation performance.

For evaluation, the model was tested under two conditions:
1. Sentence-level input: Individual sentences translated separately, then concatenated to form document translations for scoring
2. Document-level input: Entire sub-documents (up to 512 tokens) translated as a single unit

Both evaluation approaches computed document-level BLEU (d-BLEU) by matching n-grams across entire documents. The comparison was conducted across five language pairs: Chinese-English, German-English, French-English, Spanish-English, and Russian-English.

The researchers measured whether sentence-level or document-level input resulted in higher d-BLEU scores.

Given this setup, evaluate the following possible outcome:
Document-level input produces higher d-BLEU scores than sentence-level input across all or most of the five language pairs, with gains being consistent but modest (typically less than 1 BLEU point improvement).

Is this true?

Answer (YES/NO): NO